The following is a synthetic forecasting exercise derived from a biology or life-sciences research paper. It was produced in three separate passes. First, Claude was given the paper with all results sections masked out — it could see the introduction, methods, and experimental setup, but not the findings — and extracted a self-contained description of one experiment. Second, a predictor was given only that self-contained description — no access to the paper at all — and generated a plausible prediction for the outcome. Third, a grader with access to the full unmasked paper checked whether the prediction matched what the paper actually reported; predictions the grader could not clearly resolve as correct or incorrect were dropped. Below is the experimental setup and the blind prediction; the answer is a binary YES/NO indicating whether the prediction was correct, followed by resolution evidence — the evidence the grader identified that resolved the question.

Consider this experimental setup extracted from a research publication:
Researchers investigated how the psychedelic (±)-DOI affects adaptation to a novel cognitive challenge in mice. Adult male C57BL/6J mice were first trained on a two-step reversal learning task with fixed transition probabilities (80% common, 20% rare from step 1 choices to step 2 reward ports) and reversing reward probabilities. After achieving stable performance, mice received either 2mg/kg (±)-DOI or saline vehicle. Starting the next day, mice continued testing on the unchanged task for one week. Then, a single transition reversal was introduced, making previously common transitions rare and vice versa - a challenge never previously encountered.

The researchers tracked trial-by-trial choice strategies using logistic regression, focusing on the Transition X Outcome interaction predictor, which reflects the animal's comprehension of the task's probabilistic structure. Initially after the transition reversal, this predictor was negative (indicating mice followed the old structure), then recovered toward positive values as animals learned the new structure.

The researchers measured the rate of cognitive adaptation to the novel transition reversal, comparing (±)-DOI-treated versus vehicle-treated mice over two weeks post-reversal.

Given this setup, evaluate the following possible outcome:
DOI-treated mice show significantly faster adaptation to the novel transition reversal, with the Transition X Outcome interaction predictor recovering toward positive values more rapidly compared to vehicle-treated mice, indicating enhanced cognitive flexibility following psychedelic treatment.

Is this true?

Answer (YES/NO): YES